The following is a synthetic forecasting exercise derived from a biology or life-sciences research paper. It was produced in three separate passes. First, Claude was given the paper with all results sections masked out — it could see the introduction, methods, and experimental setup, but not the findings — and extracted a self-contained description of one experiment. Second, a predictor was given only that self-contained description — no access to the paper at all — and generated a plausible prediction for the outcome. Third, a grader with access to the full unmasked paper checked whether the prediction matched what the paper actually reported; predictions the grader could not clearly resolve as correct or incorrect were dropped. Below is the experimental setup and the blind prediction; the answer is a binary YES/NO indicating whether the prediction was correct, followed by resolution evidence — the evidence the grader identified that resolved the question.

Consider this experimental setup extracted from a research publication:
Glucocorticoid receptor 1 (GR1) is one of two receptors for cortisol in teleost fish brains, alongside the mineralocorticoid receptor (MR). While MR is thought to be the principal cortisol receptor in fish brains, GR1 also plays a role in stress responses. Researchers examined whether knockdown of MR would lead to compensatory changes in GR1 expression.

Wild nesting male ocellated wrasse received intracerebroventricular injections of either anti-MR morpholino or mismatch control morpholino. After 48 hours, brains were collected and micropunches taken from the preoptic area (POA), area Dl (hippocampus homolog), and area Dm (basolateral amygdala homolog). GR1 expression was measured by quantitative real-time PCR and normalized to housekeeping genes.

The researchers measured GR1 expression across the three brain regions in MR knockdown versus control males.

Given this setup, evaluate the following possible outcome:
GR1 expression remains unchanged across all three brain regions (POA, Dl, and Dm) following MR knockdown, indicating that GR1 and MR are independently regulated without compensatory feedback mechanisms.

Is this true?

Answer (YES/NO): NO